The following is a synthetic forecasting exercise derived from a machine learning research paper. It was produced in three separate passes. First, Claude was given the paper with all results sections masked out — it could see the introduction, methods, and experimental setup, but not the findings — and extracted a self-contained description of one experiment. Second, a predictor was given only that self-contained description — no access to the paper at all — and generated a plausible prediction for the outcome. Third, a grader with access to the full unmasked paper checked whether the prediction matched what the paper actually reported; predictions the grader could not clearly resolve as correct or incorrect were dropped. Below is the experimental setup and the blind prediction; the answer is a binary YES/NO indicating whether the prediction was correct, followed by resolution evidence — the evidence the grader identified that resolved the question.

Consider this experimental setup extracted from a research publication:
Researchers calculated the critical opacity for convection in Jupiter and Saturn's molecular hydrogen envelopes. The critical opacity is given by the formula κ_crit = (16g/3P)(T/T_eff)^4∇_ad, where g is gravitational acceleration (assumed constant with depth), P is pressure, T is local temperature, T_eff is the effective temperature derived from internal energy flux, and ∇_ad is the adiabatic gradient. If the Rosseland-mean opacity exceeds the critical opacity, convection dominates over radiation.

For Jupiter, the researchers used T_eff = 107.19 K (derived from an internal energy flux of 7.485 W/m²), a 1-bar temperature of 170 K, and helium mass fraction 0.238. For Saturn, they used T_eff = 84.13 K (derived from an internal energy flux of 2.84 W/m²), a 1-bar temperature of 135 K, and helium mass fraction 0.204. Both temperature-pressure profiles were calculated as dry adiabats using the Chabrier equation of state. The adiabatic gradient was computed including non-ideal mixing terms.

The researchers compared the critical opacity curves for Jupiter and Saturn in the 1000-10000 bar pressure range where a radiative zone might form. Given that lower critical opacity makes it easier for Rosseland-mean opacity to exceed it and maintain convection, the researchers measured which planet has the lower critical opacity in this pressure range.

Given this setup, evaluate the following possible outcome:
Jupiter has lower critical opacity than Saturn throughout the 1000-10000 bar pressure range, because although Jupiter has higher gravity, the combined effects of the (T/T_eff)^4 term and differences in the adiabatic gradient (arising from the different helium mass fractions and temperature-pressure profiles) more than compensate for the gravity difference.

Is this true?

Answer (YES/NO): NO